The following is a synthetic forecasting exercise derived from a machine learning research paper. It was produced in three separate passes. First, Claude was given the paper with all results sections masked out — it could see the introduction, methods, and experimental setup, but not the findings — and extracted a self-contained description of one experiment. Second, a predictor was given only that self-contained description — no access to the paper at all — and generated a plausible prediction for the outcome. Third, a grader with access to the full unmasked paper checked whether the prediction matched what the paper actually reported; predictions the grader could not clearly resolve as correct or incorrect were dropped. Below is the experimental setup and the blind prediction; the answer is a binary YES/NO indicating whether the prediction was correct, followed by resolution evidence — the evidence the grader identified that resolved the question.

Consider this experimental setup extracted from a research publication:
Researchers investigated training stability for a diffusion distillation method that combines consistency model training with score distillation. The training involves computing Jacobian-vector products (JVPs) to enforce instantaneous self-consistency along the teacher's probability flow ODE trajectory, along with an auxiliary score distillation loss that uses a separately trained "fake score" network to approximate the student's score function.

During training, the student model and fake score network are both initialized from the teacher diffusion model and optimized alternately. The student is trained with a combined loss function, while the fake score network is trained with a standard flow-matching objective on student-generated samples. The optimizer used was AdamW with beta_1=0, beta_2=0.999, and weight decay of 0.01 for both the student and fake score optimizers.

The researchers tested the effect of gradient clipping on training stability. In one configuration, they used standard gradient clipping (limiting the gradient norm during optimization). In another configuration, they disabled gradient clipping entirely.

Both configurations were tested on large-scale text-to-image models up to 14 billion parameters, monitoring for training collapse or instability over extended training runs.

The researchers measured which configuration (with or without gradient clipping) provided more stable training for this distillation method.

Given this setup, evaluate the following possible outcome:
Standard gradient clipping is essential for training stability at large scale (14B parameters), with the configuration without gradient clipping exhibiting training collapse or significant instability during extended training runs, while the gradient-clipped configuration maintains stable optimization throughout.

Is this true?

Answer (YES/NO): NO